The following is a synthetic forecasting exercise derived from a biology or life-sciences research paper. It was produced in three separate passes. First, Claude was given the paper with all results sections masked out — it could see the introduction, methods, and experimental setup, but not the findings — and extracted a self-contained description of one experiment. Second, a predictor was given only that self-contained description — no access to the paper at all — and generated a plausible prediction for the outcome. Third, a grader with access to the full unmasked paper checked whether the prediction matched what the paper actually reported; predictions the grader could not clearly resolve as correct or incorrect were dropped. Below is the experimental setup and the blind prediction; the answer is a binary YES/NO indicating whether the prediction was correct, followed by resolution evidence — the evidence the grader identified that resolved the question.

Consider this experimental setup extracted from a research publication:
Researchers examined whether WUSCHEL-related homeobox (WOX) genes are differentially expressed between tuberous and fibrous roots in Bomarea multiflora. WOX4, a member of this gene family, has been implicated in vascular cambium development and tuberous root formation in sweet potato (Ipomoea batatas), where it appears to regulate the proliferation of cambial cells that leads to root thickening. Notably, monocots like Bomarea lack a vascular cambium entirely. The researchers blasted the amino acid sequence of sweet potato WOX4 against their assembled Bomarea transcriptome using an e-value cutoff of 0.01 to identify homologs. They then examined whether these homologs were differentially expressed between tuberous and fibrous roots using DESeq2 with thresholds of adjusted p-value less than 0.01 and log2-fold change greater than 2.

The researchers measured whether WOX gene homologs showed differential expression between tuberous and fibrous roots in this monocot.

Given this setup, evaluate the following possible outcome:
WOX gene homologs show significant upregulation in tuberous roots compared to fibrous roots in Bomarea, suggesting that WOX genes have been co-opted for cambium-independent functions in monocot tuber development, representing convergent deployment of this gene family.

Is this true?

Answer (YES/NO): NO